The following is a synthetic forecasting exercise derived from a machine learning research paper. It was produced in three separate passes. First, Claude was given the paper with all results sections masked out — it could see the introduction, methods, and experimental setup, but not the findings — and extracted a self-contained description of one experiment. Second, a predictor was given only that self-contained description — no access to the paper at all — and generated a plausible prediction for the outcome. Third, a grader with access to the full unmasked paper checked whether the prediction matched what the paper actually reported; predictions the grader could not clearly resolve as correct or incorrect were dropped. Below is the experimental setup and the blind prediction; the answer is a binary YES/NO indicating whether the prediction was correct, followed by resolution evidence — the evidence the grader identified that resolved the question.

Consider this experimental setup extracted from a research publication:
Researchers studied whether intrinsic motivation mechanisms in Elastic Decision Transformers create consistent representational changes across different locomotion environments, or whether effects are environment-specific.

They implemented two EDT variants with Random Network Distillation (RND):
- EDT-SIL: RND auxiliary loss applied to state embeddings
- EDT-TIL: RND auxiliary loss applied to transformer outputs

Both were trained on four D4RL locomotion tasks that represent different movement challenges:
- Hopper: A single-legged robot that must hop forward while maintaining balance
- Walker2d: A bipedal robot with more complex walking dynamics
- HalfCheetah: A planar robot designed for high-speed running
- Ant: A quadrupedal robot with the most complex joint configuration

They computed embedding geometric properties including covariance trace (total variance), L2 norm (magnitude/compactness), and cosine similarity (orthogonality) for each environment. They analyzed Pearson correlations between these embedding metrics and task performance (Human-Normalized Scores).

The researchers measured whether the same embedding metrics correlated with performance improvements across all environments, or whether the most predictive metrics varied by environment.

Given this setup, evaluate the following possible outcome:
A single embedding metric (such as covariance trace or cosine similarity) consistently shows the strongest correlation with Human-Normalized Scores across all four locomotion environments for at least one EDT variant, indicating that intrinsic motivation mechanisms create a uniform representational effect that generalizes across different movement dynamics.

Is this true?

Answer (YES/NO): NO